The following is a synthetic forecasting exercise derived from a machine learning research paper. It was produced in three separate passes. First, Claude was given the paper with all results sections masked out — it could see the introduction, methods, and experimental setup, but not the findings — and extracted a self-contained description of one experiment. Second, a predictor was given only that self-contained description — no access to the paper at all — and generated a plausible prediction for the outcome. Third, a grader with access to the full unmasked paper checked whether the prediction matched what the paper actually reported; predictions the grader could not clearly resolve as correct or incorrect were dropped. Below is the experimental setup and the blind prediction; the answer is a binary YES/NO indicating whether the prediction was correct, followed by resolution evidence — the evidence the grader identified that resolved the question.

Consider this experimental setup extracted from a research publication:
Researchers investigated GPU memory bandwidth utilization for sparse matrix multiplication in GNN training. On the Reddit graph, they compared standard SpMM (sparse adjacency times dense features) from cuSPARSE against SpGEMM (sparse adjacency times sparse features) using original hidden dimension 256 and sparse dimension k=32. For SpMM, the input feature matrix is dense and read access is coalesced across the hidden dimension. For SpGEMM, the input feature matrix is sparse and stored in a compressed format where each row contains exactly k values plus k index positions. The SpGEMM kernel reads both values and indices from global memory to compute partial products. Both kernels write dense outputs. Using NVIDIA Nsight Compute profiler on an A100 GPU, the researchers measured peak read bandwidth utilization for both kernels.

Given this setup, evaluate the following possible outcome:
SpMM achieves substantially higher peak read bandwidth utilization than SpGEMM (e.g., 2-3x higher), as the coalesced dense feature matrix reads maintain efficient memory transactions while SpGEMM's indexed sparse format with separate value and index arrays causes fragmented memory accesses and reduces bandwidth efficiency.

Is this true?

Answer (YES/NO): NO